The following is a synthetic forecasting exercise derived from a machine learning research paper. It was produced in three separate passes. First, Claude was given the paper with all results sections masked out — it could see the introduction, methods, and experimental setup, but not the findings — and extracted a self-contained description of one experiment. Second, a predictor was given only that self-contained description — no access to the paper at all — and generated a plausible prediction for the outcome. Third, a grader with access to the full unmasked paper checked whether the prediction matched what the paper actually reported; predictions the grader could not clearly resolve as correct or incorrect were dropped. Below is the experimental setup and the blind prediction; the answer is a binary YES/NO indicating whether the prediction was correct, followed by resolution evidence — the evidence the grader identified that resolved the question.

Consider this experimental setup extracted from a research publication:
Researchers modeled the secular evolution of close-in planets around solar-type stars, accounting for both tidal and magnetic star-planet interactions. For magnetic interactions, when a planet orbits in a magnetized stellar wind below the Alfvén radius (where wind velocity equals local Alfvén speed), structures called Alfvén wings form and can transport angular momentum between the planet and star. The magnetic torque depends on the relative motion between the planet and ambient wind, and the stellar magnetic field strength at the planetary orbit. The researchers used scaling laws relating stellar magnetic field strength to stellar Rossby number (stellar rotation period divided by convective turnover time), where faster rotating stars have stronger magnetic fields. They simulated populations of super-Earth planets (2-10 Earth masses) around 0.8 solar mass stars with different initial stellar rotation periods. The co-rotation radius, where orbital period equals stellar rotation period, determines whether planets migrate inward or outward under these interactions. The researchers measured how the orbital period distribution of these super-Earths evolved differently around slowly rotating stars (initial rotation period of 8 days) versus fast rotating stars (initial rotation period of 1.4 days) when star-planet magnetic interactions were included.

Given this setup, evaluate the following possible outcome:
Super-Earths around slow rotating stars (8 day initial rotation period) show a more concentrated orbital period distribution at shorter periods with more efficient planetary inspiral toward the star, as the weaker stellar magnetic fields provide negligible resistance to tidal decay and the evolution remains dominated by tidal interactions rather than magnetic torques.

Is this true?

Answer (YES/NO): NO